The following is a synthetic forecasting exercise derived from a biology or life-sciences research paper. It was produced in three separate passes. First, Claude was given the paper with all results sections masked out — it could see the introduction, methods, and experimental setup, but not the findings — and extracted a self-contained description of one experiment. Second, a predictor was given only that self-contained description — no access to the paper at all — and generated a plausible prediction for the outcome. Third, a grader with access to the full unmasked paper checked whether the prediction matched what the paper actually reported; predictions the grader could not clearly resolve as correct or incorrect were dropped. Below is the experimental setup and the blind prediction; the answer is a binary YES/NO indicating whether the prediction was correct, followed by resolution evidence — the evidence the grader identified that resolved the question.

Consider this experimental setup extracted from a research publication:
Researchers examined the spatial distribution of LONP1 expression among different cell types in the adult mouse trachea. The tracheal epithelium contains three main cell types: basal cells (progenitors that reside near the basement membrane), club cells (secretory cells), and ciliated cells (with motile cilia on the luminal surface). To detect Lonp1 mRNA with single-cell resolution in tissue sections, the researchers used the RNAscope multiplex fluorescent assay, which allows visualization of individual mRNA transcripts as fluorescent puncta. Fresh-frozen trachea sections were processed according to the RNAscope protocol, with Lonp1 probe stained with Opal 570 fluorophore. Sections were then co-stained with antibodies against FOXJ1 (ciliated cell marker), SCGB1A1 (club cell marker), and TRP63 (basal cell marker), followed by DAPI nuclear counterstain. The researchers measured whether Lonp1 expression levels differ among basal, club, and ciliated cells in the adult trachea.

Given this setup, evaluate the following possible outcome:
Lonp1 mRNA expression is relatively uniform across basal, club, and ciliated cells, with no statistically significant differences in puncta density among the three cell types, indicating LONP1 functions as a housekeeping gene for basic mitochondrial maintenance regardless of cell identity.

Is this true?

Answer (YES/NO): YES